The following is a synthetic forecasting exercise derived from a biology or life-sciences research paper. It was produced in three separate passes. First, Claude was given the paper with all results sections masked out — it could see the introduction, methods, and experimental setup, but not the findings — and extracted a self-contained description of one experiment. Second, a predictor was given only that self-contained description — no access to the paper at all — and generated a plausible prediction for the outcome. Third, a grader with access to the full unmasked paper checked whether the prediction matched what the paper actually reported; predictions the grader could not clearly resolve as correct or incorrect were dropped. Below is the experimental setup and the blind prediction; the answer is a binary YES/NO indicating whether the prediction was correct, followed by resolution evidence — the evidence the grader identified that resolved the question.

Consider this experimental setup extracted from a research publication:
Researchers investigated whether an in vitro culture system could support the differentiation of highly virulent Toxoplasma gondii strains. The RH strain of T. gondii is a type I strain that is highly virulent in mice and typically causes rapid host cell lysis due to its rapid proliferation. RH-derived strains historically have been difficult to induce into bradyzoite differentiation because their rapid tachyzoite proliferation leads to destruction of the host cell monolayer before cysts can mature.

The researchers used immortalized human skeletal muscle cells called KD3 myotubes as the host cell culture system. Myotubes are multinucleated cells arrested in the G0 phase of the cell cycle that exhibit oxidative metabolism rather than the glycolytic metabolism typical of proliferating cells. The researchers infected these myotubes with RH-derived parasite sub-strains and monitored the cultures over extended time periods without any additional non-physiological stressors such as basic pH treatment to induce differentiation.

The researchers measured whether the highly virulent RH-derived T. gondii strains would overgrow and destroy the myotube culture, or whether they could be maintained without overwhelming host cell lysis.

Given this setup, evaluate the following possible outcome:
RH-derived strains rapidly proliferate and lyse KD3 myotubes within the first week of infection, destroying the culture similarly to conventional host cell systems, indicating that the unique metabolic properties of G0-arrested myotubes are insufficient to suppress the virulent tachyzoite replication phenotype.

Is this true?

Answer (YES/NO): NO